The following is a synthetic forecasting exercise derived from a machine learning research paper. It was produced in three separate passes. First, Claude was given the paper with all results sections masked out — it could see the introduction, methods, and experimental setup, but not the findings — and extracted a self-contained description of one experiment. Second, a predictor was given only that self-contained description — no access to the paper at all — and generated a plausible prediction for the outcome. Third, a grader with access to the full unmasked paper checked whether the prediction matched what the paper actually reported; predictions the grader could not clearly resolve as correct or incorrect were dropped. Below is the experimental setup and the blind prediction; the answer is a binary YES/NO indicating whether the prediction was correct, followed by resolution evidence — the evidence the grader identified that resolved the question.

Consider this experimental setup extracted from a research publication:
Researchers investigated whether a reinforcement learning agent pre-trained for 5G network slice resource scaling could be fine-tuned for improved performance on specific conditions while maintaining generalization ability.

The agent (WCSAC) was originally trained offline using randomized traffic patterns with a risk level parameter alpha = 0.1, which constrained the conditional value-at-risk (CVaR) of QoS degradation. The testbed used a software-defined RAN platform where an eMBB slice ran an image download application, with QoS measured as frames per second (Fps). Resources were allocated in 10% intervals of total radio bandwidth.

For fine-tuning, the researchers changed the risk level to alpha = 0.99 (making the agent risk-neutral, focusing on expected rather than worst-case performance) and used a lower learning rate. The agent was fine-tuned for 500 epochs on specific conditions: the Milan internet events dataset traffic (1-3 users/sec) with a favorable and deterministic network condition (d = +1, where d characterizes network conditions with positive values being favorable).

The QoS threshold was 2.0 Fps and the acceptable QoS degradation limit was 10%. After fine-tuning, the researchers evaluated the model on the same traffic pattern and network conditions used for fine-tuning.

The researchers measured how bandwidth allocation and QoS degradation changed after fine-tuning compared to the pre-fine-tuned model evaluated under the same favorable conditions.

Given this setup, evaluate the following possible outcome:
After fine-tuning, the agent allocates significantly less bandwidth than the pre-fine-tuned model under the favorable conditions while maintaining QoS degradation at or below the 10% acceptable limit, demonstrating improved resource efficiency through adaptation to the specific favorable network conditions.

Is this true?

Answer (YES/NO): YES